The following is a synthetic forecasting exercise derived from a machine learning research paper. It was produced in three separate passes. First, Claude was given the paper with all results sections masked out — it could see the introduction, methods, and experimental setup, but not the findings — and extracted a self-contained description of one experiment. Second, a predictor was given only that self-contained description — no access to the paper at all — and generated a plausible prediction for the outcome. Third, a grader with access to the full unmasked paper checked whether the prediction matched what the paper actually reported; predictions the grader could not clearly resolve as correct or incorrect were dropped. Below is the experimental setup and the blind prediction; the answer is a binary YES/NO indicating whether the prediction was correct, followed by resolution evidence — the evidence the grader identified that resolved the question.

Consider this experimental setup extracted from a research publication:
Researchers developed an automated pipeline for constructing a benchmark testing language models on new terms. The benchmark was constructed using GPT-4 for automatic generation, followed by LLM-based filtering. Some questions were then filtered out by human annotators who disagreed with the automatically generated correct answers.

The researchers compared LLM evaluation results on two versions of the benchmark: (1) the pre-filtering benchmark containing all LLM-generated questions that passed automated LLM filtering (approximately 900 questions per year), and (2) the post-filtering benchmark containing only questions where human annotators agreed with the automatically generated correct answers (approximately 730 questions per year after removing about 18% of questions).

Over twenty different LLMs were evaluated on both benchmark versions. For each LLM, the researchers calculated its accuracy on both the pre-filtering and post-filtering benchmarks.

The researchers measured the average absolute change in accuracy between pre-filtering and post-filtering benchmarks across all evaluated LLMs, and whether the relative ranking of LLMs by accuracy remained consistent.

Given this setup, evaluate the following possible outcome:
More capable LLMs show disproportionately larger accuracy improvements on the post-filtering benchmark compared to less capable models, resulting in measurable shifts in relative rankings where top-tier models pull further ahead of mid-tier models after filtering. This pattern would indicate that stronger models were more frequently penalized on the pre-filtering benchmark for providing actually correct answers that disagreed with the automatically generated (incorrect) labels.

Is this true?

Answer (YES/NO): NO